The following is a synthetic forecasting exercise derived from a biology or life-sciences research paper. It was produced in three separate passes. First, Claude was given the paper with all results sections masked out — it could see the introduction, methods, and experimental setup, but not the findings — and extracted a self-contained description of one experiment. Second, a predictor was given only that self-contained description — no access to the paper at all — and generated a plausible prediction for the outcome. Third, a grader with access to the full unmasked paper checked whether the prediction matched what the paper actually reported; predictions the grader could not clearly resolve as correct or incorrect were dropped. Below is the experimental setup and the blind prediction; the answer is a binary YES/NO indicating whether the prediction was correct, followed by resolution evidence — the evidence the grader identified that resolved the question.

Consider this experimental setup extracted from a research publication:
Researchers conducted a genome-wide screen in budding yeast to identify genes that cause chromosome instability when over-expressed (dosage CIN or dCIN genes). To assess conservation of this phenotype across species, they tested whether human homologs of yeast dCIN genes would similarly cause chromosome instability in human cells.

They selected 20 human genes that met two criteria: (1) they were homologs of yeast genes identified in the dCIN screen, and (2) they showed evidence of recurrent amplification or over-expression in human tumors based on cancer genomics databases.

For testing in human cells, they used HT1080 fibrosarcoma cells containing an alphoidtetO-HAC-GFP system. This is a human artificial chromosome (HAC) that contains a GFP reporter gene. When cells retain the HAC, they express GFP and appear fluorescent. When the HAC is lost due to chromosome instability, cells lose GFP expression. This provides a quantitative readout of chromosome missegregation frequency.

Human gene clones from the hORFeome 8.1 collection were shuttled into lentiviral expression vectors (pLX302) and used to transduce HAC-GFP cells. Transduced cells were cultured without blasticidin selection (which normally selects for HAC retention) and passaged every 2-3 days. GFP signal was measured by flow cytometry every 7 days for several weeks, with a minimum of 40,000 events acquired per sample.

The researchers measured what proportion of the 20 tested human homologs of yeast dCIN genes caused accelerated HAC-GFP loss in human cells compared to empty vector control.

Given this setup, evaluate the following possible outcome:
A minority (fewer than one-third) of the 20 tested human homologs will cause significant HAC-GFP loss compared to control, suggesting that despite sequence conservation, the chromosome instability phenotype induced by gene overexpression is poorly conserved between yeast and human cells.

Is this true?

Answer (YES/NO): YES